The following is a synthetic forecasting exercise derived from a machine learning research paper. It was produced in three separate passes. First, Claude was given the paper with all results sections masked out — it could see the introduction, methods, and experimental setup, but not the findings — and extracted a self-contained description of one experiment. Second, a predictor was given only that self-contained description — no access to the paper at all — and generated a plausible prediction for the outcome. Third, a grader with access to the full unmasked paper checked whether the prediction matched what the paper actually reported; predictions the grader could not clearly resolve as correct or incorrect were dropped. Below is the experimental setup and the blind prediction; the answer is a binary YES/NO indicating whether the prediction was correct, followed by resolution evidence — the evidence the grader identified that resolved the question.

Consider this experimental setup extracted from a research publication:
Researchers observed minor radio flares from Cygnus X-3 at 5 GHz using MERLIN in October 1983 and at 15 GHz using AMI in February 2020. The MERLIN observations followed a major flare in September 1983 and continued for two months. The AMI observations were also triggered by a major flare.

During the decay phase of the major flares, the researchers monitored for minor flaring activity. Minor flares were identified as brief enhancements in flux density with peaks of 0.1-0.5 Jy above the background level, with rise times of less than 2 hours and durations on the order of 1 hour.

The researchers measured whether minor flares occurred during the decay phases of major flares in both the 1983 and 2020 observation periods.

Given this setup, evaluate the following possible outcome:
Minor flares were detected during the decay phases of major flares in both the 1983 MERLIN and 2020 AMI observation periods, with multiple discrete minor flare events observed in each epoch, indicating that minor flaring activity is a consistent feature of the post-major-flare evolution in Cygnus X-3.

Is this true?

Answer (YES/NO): YES